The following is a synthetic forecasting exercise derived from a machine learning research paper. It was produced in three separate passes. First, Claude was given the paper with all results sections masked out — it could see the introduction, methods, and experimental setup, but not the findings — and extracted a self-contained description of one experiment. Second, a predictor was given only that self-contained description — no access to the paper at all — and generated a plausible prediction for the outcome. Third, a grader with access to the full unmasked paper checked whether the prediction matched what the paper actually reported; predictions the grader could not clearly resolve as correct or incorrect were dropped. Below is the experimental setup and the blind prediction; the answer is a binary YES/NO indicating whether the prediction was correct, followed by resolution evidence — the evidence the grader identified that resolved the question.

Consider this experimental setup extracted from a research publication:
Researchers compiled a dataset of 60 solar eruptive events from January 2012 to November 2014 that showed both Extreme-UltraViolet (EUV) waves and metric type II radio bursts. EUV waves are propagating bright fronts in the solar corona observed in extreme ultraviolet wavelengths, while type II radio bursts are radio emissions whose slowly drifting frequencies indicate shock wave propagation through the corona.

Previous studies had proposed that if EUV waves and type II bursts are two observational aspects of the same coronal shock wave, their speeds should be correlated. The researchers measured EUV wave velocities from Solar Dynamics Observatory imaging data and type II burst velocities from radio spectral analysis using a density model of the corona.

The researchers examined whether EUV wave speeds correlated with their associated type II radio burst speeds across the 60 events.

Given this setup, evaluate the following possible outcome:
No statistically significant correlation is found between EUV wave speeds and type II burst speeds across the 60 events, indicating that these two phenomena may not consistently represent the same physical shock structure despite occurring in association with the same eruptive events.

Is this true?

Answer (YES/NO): YES